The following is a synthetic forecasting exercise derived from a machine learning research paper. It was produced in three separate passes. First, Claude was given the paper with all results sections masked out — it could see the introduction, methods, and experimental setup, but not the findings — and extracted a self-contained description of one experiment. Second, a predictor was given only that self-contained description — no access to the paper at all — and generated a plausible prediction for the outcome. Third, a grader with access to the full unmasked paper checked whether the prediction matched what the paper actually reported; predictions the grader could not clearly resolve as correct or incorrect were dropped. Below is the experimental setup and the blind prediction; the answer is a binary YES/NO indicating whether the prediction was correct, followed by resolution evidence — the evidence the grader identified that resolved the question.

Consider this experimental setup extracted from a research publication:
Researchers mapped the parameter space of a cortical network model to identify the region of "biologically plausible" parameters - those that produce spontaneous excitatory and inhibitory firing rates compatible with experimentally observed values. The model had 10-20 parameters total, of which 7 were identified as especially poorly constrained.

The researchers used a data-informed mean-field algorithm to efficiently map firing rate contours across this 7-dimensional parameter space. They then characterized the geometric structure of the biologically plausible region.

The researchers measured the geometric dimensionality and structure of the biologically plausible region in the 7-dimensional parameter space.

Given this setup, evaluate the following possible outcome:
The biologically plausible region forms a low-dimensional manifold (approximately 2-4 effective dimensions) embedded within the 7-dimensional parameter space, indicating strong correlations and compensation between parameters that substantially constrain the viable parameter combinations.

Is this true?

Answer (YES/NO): NO